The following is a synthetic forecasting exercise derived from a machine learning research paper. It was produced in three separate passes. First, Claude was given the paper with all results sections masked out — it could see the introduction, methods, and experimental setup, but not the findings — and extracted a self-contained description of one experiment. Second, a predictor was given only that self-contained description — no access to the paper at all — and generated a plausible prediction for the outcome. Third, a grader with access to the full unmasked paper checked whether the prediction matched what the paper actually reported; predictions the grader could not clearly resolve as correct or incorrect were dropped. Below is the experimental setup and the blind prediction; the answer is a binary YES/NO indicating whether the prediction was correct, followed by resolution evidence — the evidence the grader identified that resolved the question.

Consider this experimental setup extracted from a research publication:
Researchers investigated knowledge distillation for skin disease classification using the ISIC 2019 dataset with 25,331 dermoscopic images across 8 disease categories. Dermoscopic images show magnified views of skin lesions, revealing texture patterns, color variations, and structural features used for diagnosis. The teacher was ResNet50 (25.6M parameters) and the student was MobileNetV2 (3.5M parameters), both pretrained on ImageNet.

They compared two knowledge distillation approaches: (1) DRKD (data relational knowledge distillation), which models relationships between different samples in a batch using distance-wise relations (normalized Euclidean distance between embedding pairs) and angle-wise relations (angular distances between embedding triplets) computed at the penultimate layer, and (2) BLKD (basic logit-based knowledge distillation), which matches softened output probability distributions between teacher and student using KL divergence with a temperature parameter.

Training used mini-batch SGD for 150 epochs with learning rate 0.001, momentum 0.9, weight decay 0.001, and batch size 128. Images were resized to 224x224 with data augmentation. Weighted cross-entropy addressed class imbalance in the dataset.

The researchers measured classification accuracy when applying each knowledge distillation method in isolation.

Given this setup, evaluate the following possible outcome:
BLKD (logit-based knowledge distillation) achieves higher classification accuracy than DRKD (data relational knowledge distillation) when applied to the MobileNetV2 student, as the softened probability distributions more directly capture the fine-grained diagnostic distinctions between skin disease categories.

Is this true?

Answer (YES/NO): YES